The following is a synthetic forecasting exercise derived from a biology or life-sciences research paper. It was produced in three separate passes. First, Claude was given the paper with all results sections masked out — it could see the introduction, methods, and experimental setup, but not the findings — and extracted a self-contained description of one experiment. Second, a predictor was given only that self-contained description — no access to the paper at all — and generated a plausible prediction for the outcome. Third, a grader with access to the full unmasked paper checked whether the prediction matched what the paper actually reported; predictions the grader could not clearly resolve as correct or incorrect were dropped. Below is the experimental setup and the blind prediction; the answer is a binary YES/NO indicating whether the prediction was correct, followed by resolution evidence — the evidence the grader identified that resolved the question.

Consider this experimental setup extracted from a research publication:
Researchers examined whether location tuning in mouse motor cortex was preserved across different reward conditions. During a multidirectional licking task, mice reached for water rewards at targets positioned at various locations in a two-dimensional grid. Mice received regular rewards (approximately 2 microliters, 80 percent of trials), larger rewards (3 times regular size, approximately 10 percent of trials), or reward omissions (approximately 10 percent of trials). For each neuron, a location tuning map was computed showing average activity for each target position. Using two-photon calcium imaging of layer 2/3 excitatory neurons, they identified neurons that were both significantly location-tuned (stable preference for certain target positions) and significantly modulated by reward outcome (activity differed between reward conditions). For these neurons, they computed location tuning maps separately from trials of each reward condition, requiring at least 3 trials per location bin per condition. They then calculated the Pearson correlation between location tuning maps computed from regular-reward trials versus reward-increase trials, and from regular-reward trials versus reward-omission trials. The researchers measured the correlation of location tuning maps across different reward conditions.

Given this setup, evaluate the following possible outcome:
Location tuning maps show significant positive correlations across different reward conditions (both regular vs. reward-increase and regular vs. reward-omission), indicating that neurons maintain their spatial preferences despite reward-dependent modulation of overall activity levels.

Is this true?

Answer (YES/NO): YES